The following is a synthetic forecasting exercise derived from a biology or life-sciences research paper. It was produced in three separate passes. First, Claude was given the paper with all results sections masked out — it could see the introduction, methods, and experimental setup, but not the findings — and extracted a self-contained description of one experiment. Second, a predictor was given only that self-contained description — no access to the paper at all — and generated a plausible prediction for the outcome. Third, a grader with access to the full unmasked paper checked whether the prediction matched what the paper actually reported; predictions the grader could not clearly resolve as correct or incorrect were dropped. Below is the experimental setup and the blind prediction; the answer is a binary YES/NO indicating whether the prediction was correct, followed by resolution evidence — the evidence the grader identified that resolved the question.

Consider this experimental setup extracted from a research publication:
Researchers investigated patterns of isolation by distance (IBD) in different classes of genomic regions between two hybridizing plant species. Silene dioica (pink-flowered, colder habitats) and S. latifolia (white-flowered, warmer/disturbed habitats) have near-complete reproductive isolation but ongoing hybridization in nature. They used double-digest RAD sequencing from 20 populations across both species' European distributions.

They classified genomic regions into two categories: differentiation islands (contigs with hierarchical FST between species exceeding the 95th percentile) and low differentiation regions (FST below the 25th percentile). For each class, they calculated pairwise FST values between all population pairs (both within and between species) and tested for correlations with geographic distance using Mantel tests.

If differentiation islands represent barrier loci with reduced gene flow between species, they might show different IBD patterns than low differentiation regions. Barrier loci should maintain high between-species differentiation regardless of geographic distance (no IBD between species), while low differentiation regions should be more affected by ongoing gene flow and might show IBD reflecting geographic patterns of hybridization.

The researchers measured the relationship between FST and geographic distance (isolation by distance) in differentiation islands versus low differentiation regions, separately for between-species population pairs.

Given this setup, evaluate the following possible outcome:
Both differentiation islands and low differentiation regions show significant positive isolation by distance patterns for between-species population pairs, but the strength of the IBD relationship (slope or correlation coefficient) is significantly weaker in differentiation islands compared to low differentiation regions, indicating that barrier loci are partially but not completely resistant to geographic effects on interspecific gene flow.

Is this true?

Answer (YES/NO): NO